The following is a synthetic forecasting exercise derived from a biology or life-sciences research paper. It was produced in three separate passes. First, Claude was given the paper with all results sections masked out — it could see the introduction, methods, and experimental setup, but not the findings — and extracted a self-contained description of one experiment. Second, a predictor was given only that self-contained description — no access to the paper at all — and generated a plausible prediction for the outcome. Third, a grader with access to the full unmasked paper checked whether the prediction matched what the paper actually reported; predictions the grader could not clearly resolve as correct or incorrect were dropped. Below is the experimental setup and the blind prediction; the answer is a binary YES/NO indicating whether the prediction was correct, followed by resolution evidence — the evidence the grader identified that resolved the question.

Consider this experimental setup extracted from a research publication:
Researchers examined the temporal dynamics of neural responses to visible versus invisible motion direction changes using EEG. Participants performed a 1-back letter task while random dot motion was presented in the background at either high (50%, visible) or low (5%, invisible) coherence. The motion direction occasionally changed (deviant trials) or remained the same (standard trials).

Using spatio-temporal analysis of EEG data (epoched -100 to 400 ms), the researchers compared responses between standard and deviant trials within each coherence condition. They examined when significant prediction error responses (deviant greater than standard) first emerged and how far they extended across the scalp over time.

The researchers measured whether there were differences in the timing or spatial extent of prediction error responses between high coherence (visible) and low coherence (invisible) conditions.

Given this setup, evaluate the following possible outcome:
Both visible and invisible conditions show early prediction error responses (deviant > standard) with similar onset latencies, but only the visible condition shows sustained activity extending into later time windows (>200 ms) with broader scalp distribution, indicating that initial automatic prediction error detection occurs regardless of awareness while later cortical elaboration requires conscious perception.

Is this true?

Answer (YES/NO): NO